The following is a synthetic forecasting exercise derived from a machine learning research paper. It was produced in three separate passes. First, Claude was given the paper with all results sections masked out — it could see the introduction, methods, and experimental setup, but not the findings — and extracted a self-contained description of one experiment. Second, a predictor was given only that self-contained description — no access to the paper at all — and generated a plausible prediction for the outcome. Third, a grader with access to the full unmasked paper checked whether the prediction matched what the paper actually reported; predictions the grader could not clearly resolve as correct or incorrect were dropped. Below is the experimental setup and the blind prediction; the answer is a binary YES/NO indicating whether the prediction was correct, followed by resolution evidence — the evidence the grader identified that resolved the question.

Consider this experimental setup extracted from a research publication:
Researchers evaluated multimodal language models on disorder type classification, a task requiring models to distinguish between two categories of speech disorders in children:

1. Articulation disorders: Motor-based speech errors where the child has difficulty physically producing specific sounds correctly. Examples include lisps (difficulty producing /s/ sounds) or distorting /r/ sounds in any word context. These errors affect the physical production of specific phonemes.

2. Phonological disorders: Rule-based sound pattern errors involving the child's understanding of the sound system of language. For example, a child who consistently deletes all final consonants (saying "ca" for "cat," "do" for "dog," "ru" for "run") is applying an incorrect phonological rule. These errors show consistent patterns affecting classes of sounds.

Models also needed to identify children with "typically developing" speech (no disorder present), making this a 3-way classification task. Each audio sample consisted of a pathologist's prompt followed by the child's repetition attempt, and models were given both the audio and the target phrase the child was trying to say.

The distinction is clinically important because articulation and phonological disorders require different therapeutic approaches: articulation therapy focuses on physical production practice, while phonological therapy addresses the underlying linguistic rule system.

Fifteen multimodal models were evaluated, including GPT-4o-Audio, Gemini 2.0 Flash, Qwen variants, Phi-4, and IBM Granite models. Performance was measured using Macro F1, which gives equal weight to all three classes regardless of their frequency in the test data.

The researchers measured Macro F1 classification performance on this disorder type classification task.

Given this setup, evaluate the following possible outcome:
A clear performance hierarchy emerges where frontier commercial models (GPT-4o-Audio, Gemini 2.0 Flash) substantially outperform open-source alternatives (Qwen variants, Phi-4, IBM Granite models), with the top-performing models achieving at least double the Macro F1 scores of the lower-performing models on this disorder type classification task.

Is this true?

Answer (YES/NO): NO